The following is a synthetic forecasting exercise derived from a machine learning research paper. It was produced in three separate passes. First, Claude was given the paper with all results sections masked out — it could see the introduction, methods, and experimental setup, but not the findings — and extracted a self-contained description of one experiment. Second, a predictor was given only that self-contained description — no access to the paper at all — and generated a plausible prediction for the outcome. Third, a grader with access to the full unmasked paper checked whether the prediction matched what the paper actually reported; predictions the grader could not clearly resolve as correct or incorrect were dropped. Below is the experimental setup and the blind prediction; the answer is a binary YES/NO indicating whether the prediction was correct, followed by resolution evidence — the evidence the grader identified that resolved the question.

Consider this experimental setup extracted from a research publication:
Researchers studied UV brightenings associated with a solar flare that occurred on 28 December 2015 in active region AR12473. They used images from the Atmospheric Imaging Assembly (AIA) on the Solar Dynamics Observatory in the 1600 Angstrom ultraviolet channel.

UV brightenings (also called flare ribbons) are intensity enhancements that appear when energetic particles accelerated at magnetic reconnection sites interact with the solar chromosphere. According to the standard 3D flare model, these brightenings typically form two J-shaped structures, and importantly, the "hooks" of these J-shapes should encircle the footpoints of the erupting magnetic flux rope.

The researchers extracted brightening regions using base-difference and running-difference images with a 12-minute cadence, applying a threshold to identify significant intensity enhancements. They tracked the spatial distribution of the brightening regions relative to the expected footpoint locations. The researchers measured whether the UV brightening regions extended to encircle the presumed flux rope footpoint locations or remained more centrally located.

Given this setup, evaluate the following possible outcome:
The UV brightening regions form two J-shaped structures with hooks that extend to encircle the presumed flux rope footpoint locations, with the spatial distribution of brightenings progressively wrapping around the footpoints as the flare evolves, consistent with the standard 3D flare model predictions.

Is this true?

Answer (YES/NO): NO